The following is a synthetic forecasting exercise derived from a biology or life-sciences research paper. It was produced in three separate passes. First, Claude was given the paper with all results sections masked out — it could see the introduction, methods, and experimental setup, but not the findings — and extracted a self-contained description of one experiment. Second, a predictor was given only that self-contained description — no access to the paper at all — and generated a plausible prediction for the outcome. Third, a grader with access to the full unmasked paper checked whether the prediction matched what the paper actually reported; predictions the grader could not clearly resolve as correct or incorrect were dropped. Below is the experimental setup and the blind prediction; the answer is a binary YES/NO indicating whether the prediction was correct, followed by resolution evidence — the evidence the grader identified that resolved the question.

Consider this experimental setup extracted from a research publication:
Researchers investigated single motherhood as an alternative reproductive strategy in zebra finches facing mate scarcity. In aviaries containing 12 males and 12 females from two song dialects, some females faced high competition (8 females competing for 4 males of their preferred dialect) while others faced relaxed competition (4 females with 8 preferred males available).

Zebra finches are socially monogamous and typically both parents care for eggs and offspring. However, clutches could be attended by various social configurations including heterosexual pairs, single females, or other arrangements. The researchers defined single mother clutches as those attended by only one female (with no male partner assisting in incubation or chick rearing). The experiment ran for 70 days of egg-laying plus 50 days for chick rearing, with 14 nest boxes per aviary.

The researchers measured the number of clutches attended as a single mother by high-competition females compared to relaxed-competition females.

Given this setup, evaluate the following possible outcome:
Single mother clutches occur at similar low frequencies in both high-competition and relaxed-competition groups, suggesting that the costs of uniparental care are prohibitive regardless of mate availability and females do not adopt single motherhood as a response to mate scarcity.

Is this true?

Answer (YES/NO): YES